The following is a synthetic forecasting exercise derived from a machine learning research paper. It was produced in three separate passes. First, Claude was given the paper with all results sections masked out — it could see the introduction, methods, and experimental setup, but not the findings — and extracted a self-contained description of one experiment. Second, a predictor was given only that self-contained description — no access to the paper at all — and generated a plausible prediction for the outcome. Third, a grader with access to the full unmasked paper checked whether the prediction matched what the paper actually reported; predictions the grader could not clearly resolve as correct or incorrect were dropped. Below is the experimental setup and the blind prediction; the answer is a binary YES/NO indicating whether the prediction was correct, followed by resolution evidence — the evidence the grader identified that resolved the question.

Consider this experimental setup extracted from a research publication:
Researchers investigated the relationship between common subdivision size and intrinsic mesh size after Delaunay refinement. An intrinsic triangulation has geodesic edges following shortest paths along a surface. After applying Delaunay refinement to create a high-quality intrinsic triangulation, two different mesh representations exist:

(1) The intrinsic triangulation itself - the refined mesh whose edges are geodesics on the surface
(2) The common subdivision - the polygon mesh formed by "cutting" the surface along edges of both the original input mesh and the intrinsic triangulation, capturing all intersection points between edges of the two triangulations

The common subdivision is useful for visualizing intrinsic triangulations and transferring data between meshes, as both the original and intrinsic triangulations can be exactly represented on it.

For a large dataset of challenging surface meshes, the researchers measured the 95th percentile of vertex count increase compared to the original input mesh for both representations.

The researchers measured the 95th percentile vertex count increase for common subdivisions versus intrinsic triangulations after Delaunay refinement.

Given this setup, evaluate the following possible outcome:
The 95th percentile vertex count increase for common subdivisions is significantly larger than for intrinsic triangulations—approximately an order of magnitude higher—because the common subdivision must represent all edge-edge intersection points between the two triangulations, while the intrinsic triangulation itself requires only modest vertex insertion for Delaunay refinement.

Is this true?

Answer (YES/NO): NO